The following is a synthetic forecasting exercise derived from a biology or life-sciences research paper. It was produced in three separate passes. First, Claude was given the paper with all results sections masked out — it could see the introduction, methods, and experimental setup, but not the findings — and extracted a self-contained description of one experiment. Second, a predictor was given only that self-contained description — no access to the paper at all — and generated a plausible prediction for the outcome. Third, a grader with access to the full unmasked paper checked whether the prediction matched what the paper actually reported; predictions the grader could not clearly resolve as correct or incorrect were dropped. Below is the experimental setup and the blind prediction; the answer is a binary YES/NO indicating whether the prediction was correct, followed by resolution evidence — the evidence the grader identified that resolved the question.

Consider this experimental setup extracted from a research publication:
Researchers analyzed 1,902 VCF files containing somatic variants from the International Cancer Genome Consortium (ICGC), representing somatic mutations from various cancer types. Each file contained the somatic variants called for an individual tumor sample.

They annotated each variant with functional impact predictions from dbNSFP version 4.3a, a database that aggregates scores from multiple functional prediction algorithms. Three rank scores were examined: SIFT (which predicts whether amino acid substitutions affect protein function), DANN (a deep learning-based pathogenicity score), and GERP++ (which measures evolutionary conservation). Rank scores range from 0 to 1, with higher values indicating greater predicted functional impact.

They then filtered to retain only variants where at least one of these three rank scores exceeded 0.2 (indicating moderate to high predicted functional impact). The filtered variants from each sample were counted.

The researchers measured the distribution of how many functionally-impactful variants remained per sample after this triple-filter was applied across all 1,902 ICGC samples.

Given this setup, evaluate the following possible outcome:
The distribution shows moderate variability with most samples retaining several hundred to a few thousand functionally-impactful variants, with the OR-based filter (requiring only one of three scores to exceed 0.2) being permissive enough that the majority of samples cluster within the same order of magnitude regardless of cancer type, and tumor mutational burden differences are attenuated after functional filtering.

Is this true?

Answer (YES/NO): NO